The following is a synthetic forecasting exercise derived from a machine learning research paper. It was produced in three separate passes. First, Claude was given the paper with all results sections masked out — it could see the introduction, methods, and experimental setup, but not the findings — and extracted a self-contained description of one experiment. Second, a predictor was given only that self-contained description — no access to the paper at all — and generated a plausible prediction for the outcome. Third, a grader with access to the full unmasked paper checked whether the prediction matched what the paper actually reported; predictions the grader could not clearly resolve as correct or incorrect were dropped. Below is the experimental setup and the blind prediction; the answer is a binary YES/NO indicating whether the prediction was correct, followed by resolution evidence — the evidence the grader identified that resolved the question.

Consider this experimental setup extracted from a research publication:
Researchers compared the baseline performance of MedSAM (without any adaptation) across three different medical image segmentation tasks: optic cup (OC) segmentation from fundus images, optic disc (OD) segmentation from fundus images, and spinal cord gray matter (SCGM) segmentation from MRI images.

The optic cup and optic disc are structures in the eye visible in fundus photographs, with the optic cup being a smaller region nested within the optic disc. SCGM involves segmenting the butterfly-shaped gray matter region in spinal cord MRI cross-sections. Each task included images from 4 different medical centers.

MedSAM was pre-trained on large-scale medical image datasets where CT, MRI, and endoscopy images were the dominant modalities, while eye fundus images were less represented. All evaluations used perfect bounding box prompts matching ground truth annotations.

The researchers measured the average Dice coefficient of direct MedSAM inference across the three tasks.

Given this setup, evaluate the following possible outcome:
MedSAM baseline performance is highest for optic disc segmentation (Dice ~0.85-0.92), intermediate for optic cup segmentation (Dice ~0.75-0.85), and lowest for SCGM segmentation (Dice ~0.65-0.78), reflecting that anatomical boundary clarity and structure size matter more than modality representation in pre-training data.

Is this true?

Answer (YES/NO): NO